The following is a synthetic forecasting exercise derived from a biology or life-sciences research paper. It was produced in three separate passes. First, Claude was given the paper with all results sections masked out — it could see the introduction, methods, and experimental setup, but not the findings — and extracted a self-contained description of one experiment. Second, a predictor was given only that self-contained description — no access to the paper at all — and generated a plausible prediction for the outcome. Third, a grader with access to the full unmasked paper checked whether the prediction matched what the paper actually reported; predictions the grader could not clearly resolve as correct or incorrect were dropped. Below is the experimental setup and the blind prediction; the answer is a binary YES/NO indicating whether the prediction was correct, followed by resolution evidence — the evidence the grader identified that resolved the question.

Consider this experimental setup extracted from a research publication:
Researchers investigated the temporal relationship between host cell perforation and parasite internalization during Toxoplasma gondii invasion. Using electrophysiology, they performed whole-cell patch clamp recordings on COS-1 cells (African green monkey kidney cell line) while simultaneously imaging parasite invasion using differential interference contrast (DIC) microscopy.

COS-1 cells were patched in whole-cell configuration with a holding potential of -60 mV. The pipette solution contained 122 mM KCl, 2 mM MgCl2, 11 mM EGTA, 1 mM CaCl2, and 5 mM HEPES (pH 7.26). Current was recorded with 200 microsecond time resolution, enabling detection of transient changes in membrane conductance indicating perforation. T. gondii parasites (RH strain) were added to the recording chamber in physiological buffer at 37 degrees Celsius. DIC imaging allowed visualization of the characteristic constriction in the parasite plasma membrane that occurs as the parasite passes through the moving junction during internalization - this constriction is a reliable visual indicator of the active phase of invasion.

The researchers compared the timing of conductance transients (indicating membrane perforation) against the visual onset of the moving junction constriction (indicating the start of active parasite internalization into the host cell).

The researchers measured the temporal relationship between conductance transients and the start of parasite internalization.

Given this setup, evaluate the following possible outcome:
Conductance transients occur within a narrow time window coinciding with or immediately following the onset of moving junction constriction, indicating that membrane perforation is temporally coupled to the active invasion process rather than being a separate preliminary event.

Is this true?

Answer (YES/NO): NO